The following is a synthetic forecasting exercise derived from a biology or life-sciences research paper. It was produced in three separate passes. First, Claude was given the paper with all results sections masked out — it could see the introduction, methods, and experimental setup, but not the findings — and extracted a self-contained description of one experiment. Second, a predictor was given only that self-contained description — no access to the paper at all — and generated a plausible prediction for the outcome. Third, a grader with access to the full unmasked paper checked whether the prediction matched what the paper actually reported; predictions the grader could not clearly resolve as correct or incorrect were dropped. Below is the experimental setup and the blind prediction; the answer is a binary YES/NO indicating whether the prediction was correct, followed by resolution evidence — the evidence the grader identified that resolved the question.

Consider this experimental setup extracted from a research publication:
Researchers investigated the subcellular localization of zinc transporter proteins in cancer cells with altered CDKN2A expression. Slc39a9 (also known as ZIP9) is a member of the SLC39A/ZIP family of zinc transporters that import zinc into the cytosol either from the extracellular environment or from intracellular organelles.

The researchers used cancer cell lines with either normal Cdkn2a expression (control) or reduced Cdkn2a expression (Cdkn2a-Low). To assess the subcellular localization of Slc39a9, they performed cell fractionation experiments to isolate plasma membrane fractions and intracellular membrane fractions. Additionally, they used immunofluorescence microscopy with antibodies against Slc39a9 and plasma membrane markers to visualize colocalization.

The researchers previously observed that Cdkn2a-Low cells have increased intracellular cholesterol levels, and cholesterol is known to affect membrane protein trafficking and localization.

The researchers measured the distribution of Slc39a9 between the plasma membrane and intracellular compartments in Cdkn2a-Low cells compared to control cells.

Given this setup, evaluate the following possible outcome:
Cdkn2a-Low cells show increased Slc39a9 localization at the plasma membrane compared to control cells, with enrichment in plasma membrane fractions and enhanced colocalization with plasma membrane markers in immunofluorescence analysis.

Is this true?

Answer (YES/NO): YES